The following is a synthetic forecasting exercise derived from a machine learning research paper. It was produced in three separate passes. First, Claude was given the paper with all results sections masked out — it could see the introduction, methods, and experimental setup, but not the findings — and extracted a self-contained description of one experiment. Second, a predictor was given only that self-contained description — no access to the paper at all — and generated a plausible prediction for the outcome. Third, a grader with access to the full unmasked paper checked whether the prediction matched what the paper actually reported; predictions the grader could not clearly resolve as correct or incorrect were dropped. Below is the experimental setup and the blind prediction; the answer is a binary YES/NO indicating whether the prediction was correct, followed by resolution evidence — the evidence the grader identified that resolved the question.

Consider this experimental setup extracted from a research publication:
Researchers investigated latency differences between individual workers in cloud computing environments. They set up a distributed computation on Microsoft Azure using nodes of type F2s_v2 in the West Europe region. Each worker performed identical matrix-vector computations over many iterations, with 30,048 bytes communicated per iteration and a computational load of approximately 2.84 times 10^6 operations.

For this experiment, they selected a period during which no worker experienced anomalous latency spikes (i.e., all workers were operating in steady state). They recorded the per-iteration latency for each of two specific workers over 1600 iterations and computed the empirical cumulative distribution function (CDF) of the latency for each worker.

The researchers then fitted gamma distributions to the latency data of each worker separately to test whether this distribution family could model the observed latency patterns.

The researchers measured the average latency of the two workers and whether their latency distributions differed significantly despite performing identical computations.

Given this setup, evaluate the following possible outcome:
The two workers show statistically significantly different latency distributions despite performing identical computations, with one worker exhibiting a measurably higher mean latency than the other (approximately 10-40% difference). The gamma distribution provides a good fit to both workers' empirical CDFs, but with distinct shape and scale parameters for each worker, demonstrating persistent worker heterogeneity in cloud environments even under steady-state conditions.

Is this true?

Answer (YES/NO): YES